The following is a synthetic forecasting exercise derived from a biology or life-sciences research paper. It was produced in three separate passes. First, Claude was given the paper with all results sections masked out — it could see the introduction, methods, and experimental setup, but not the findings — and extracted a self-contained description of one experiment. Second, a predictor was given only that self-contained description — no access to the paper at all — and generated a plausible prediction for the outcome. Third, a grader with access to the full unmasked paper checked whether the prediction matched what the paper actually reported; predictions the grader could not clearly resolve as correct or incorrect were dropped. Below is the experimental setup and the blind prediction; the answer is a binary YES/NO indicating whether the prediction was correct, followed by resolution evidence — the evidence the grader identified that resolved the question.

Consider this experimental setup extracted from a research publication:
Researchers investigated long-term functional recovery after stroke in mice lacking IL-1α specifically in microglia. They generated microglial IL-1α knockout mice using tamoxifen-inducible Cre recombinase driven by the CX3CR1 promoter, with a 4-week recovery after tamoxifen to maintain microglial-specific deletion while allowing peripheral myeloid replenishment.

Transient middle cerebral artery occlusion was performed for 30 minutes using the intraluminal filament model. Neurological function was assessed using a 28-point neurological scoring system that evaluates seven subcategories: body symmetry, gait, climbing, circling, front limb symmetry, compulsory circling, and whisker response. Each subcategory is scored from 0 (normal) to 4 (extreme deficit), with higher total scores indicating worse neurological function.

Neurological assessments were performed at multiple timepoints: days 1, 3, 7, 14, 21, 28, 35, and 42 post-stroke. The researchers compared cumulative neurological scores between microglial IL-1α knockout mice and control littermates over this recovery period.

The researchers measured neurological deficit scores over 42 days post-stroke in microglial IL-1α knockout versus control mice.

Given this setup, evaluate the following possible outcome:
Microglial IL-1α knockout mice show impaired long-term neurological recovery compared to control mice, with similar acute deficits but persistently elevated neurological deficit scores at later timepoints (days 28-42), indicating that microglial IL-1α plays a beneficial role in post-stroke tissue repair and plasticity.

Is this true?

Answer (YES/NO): NO